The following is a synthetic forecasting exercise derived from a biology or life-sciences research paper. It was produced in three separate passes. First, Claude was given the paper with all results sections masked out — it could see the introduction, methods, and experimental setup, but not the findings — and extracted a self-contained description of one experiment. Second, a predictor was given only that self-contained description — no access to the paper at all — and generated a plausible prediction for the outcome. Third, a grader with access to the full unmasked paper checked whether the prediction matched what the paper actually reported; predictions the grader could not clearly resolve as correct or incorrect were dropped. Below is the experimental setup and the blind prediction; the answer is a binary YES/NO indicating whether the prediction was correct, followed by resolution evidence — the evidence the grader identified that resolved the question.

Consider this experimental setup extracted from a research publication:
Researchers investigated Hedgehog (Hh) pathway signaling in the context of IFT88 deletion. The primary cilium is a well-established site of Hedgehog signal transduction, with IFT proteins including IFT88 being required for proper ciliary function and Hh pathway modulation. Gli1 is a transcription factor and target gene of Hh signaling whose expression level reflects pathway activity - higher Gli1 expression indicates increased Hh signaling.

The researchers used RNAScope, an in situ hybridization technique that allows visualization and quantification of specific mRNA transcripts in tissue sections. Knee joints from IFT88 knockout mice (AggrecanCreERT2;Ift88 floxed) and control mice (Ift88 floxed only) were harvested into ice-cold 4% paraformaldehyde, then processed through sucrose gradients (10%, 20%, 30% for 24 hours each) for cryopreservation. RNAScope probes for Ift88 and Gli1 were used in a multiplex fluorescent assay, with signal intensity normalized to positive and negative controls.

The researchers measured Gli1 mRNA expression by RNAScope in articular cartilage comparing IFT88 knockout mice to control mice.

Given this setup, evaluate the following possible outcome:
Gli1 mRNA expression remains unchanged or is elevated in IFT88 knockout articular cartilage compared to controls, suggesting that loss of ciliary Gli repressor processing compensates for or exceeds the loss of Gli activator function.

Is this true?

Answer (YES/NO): YES